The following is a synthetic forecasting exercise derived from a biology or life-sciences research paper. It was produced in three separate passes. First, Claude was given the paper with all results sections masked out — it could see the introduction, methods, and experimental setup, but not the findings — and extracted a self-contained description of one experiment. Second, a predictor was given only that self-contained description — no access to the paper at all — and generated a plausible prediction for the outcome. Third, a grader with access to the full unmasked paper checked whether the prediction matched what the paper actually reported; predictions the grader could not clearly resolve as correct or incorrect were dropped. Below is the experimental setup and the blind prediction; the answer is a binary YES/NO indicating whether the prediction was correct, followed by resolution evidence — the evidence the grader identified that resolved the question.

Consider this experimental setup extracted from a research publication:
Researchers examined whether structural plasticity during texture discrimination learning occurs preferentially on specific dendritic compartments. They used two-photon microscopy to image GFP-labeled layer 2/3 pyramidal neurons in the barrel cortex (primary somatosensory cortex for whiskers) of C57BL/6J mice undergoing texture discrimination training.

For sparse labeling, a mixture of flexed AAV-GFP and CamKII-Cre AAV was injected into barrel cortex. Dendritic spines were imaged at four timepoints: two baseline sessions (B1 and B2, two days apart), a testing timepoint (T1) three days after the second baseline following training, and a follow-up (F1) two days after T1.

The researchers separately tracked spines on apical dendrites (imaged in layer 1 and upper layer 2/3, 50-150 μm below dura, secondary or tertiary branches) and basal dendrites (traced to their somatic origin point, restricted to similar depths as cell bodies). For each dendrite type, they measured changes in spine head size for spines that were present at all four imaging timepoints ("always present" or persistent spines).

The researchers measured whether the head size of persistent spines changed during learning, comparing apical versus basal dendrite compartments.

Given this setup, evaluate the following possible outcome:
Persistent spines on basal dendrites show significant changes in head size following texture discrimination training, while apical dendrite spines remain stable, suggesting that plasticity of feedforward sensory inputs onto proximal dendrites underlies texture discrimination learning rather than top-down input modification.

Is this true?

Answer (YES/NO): YES